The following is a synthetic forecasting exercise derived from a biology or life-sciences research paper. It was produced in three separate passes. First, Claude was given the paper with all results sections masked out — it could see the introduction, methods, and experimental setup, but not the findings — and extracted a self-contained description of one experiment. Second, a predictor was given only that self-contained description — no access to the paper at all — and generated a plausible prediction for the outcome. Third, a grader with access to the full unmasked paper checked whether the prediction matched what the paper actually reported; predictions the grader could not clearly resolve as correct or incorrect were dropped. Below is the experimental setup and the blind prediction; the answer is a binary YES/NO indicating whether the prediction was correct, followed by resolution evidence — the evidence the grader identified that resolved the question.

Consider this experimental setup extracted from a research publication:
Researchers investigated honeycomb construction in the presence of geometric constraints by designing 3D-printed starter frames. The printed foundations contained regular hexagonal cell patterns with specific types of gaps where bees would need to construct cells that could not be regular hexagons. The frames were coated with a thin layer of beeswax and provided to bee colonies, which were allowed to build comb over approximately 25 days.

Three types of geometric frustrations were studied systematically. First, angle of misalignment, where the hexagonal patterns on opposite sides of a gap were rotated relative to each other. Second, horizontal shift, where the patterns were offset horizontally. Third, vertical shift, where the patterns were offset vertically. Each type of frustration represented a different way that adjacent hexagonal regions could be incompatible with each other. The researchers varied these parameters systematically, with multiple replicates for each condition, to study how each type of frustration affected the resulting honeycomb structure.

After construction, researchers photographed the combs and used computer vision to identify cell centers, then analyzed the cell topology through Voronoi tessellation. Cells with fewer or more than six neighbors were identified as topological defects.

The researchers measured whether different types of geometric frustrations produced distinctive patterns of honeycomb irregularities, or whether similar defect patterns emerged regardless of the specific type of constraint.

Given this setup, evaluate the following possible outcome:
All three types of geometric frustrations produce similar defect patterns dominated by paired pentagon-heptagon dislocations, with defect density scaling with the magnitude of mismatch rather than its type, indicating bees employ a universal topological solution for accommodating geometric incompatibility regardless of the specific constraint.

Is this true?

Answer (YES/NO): NO